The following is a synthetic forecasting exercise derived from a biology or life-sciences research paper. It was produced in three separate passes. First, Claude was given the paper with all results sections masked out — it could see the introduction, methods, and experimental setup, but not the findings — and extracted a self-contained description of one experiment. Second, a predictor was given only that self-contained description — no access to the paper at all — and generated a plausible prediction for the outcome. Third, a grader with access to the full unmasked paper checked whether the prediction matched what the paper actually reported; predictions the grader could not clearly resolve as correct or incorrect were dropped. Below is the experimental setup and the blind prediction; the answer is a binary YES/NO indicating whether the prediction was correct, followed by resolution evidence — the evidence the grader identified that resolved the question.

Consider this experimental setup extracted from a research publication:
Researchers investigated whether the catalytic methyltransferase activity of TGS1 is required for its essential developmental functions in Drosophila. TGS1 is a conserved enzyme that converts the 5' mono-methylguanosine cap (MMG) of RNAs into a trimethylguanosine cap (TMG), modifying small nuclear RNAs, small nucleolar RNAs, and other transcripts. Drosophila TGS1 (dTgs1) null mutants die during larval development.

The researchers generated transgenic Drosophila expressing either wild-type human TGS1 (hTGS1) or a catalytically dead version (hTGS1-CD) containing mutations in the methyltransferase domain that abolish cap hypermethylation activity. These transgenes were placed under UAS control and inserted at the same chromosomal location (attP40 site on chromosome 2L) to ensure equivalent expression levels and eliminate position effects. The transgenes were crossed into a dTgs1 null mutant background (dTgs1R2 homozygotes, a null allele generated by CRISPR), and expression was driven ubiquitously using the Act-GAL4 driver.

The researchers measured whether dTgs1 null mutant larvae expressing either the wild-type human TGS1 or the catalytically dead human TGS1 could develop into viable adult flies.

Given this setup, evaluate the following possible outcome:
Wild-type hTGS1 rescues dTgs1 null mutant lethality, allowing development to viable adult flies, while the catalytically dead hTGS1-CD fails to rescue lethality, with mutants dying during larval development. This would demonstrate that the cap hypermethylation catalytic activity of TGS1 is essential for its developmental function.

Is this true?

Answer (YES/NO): YES